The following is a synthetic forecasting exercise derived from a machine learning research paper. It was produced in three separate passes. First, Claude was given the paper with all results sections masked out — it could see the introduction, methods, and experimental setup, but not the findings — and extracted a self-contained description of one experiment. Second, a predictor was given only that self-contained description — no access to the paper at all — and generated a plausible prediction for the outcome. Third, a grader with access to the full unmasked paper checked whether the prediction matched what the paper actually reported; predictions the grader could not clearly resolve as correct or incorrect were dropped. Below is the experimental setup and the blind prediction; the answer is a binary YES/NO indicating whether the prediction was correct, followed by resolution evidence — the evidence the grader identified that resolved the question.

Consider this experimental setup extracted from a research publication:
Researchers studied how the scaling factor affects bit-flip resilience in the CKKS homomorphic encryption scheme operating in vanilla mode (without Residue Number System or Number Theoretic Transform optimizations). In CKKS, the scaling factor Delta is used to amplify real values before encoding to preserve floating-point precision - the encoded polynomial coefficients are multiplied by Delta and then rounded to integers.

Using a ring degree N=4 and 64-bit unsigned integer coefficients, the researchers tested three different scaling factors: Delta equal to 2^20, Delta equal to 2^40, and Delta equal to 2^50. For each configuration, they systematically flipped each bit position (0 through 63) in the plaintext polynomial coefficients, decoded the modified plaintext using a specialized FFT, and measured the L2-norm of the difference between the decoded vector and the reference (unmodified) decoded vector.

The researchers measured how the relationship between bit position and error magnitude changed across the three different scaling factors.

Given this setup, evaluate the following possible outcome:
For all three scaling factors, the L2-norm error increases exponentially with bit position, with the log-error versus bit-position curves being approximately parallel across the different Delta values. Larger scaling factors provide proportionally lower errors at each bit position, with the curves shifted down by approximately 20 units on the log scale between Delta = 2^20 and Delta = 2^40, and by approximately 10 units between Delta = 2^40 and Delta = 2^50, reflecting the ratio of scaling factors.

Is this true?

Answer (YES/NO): NO